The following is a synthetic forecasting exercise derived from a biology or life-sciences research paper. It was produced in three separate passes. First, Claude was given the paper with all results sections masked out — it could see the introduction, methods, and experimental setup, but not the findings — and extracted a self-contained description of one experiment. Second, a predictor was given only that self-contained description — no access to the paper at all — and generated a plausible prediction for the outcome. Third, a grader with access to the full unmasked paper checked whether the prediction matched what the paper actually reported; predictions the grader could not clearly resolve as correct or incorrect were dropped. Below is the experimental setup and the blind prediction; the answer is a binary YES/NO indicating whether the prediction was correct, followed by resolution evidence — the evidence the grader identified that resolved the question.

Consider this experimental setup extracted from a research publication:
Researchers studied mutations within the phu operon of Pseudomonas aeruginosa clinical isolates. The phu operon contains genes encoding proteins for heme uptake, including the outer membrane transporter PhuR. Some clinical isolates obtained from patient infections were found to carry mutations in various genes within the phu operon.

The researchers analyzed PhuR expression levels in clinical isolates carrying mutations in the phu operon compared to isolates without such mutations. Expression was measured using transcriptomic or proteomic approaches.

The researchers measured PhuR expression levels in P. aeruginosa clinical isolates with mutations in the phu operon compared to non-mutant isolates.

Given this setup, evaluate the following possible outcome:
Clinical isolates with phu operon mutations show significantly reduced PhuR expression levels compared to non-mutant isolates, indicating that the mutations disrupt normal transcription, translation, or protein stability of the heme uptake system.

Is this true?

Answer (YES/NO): NO